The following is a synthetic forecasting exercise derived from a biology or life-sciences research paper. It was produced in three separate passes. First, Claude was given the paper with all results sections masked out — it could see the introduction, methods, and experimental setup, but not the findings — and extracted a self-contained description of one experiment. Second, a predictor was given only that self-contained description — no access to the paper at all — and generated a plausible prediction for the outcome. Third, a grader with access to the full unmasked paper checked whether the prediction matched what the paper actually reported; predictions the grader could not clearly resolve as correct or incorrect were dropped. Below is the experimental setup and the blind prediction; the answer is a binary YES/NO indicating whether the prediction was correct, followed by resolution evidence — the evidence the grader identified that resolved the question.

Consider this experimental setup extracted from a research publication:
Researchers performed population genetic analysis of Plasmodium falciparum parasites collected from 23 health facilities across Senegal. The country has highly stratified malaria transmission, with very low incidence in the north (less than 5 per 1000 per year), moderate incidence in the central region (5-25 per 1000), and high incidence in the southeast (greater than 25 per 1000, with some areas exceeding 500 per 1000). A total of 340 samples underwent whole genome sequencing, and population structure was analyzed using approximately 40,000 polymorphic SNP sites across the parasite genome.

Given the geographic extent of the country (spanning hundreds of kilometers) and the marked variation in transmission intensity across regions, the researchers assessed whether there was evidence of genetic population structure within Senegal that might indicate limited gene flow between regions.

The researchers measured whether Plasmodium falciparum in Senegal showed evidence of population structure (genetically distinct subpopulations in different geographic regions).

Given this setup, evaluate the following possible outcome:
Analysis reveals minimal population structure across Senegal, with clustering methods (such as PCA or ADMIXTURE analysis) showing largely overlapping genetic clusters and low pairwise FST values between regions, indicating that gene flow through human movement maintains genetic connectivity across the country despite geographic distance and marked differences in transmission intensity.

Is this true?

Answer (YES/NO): NO